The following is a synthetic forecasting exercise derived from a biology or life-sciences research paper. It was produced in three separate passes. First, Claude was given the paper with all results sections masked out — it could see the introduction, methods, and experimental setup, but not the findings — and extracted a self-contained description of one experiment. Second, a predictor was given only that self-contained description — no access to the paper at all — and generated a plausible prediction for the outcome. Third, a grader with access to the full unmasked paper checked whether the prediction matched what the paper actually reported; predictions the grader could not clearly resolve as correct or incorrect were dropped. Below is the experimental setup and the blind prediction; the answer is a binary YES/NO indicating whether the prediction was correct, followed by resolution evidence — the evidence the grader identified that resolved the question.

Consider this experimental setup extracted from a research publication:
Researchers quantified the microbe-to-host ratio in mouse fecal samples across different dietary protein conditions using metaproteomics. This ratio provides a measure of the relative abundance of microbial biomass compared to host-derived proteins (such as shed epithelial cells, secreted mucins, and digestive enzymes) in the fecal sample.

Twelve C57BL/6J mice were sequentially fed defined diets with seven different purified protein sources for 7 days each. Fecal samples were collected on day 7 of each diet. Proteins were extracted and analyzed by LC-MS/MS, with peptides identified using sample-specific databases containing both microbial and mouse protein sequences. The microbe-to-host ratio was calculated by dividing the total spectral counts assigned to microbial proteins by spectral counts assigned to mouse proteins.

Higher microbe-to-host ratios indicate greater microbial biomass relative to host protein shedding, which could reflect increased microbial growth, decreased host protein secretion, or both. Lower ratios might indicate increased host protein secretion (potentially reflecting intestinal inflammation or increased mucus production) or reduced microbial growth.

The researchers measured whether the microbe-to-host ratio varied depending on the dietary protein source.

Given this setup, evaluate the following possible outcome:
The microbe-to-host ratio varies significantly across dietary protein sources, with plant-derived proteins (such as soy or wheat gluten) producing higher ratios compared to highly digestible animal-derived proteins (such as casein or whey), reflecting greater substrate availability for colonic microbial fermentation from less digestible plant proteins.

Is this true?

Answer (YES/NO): NO